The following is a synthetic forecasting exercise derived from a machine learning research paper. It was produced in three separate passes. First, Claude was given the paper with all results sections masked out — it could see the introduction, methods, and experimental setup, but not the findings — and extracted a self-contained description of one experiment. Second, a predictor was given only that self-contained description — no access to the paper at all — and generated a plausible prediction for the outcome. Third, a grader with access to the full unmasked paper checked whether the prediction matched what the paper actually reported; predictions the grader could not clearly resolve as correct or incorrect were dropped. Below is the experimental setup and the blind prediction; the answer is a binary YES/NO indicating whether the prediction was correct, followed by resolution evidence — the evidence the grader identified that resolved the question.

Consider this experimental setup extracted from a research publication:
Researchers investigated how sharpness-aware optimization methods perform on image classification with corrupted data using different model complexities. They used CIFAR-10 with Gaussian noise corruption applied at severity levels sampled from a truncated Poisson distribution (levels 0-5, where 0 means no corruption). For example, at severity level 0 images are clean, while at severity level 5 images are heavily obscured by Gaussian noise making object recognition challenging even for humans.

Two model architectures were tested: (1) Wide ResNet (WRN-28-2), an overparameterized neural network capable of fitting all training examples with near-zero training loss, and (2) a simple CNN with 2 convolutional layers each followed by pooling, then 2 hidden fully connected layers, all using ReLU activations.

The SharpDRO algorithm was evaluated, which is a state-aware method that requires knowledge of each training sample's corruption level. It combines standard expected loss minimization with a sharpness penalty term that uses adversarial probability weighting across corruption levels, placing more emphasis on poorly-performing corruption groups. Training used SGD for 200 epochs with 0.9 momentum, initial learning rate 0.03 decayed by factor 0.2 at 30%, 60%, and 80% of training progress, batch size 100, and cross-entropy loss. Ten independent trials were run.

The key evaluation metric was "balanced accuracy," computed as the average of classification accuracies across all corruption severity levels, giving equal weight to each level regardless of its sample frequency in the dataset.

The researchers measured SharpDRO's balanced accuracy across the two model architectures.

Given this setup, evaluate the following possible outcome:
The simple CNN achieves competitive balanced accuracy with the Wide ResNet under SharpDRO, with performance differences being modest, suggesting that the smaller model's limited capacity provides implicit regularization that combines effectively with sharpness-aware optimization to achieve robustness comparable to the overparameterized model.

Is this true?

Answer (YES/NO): NO